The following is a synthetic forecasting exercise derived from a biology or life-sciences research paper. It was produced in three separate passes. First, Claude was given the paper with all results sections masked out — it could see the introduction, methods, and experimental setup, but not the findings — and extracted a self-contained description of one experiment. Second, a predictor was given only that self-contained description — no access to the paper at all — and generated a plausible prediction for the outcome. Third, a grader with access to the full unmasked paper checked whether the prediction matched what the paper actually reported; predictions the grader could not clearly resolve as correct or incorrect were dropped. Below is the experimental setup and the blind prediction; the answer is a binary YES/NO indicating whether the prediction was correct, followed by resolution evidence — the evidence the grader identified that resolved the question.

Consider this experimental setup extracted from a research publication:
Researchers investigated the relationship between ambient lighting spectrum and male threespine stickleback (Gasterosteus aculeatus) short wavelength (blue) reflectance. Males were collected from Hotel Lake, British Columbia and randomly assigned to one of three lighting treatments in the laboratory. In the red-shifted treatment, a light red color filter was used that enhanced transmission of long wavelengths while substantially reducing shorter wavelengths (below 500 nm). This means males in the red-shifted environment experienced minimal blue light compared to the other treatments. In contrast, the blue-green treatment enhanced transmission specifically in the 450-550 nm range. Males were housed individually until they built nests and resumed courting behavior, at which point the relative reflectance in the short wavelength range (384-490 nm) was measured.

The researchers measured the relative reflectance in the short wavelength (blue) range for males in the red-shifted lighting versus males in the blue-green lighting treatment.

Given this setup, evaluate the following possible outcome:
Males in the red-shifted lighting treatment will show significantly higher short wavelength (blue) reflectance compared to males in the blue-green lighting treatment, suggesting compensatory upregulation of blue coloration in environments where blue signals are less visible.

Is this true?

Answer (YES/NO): YES